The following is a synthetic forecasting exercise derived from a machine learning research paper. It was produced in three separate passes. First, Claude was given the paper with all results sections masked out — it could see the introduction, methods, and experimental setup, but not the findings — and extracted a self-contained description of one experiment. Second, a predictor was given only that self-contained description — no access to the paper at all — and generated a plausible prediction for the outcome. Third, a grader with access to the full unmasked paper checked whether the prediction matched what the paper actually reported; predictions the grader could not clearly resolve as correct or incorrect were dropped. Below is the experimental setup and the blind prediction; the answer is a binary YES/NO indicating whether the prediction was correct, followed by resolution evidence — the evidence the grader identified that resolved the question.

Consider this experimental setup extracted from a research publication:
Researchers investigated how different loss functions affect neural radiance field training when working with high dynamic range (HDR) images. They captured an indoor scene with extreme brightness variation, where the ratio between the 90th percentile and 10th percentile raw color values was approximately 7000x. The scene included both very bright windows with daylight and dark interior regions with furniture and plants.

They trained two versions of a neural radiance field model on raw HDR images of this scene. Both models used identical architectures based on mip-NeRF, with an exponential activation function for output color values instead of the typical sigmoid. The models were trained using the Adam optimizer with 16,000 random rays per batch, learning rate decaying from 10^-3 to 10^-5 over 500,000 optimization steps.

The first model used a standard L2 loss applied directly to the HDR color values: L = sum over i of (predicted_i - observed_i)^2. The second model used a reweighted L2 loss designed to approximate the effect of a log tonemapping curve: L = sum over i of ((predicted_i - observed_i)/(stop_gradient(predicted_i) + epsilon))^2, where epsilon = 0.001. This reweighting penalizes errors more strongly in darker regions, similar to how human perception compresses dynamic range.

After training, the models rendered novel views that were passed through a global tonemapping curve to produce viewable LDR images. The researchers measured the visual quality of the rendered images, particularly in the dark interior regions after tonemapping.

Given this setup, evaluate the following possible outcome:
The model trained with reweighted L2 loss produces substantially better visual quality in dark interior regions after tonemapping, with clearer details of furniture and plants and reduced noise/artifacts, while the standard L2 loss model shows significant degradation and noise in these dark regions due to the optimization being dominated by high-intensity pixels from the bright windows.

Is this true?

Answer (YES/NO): YES